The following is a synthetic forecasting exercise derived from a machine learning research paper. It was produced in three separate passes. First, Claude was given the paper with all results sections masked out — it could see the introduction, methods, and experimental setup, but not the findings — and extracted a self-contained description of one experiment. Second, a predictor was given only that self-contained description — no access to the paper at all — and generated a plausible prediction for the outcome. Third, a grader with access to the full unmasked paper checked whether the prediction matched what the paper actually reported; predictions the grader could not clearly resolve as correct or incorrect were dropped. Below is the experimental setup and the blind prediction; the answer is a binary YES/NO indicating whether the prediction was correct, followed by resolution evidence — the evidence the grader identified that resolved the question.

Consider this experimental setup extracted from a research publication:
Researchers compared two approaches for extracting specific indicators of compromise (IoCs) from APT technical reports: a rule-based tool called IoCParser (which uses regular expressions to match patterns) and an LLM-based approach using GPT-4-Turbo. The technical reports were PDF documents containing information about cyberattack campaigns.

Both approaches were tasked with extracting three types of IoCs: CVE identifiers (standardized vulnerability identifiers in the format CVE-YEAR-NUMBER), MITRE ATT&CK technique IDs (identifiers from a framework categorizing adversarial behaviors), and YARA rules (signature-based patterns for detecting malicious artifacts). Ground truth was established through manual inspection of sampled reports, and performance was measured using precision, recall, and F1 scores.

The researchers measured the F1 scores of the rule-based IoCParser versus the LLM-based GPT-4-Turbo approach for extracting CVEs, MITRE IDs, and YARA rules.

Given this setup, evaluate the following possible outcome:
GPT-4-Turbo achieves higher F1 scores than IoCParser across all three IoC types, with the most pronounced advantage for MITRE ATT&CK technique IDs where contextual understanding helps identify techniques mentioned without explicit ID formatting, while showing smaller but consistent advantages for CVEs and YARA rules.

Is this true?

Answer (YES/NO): NO